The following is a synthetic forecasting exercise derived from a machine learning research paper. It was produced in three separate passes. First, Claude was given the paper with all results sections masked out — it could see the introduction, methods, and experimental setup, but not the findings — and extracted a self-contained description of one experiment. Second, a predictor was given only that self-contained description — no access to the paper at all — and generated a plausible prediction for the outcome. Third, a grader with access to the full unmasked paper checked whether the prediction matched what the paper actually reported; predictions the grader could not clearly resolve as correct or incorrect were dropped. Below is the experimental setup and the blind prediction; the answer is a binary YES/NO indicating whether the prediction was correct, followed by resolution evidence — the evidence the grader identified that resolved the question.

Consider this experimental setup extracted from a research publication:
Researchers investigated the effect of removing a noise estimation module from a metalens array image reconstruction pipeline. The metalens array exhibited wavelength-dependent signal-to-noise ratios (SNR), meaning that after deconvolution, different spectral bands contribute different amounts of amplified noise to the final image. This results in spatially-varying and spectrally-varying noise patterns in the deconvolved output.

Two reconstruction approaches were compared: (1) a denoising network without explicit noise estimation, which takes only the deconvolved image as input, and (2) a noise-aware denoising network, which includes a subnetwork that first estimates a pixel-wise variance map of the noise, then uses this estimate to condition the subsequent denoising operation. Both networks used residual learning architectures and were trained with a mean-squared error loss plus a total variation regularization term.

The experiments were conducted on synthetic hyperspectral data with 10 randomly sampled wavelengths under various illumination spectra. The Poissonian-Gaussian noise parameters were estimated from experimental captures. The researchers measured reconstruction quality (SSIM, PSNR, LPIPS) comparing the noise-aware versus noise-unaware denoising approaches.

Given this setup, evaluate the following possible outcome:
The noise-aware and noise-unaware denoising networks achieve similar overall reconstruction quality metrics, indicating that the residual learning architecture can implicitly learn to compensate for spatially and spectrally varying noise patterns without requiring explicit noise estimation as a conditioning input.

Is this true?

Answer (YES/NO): NO